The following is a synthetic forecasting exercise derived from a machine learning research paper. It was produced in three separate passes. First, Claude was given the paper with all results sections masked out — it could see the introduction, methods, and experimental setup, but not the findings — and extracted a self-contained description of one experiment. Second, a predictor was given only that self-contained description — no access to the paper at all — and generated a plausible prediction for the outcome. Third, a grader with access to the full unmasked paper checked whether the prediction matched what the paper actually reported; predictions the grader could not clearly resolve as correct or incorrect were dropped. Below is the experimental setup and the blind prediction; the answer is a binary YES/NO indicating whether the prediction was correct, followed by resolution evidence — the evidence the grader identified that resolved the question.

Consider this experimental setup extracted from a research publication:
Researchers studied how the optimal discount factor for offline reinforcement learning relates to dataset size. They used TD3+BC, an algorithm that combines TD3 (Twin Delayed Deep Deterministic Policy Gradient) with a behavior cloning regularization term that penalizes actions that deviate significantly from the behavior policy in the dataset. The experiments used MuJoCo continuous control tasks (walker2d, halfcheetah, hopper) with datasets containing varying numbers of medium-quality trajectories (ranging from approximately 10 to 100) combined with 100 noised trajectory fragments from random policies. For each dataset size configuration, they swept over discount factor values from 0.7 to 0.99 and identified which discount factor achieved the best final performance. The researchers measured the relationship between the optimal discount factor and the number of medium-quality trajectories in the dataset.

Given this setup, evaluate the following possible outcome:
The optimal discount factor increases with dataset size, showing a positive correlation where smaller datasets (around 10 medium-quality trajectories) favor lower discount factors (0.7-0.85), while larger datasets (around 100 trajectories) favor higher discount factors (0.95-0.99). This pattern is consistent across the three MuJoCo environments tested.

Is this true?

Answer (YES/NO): NO